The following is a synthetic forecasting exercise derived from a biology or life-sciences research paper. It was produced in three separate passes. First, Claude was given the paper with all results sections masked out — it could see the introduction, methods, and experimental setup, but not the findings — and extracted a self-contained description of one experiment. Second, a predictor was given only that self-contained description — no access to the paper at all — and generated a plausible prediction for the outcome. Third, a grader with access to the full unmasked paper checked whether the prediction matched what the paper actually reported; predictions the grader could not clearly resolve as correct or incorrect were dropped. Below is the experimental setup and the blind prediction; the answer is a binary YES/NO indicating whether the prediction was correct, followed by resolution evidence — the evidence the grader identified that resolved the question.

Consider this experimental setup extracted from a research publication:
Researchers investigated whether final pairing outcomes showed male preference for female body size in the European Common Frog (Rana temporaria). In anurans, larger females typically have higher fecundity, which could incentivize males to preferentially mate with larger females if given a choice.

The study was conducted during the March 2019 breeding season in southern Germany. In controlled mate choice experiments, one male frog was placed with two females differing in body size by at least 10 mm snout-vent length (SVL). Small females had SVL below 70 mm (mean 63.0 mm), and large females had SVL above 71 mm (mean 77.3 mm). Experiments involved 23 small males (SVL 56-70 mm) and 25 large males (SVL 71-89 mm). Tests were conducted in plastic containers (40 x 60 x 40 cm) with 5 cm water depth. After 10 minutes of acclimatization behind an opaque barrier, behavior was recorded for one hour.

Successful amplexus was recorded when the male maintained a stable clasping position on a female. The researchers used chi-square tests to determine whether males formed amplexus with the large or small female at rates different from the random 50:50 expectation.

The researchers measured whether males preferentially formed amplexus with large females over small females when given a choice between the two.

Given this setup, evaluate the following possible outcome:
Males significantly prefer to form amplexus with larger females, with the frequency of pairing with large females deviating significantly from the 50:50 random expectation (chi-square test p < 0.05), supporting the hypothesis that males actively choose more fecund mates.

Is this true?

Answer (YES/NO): NO